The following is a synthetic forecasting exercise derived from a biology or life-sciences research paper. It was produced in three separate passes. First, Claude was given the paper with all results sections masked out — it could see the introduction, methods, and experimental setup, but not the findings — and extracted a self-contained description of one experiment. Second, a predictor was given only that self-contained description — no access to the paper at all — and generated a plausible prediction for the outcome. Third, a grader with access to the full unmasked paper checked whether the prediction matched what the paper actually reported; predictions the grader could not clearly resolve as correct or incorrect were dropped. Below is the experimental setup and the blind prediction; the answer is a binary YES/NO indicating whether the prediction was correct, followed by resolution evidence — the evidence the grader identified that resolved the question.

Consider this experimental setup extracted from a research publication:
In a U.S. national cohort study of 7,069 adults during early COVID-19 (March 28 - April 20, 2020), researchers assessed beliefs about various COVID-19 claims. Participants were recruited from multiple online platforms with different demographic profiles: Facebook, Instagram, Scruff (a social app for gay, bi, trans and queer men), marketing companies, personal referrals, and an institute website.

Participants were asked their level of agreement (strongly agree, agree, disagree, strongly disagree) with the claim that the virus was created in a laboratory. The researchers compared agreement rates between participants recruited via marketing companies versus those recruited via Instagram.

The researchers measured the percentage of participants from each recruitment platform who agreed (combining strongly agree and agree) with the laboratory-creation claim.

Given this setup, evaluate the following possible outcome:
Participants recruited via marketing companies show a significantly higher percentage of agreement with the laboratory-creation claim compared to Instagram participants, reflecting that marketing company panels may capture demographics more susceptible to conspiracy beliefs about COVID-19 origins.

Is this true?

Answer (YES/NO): YES